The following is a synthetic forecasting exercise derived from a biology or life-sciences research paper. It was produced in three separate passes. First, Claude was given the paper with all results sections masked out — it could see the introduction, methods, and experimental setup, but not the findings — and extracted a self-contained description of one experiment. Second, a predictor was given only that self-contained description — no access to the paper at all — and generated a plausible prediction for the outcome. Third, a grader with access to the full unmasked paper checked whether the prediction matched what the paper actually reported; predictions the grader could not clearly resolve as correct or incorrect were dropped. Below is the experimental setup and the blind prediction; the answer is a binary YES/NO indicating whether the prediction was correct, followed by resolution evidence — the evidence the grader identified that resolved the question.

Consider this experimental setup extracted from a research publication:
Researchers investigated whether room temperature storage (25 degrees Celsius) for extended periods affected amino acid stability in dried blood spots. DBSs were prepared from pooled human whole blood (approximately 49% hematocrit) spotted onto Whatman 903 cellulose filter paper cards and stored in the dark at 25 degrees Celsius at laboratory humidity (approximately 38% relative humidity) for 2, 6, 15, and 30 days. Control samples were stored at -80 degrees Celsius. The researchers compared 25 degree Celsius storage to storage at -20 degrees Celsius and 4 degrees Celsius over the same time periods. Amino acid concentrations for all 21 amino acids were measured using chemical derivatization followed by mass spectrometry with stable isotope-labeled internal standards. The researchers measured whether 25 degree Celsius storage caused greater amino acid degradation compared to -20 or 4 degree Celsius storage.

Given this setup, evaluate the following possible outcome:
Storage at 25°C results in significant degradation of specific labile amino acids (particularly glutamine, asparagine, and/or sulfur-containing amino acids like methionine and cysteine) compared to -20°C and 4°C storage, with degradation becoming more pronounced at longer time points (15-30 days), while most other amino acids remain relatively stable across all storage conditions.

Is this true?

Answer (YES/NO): NO